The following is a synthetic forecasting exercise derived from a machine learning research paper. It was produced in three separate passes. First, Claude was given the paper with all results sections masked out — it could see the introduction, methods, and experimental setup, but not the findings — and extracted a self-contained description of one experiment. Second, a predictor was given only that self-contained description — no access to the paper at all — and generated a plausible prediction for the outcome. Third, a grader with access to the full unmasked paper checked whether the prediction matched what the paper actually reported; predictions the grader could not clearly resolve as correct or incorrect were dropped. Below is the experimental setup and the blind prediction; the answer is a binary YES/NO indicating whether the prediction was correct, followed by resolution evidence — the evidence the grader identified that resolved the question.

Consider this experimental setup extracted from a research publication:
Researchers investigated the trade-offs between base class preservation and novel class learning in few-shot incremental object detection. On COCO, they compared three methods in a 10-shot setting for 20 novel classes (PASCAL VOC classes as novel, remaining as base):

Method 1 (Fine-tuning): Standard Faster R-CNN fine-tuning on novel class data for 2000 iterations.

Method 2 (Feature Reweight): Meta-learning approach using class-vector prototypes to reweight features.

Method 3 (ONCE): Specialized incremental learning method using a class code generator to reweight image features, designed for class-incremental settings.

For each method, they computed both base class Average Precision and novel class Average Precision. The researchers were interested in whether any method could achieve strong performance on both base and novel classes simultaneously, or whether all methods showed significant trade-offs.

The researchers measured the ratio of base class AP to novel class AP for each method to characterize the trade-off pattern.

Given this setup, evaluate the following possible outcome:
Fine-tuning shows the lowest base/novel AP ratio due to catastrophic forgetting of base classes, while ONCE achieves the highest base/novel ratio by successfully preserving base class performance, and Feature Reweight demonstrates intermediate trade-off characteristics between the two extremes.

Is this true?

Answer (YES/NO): NO